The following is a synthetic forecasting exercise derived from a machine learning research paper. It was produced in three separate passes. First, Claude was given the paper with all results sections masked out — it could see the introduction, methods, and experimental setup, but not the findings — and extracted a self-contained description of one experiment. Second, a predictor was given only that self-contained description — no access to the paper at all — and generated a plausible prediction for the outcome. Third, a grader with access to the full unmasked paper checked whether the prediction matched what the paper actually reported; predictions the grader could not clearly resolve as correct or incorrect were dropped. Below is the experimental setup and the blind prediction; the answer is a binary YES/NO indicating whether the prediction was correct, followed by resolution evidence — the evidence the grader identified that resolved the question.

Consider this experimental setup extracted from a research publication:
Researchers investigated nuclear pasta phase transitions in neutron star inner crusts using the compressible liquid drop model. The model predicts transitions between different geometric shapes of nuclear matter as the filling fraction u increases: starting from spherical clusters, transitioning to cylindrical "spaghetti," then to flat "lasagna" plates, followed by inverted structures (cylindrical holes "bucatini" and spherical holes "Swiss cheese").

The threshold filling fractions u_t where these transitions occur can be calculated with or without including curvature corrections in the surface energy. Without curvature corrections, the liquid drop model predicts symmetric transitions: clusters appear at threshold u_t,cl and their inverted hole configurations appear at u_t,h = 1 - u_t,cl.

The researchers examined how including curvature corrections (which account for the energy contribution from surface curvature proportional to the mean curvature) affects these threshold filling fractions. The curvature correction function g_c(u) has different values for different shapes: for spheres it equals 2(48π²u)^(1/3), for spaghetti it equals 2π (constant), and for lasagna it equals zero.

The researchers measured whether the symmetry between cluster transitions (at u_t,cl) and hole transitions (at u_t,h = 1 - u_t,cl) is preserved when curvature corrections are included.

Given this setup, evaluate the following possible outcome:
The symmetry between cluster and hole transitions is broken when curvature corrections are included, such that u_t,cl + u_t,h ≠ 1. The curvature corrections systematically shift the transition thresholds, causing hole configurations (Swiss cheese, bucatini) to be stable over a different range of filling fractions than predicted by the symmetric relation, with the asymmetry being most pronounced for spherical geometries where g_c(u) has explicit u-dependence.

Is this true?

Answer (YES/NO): YES